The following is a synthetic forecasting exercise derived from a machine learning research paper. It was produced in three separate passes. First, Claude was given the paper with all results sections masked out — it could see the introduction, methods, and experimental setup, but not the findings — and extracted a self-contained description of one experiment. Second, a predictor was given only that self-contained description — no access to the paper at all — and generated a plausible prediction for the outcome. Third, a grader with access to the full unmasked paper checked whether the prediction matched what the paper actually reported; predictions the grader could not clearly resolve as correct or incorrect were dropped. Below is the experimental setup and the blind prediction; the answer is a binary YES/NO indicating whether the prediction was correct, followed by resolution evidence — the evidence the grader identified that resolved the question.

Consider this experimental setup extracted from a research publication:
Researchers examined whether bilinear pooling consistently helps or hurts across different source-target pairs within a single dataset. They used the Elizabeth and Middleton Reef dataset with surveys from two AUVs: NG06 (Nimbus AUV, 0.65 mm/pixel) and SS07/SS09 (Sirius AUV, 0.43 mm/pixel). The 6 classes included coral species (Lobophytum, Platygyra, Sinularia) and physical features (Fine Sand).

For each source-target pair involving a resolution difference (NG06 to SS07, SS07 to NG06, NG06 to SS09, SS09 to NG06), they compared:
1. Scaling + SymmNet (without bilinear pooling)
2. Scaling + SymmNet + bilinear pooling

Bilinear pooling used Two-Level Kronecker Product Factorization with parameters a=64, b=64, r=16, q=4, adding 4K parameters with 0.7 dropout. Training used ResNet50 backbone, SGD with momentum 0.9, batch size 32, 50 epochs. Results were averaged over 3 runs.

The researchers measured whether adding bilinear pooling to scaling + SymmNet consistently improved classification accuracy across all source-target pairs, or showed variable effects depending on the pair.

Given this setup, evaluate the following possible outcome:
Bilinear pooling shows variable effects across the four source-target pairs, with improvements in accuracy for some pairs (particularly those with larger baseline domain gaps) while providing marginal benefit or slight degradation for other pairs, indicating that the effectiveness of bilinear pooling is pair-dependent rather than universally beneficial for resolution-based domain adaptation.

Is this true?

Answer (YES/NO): YES